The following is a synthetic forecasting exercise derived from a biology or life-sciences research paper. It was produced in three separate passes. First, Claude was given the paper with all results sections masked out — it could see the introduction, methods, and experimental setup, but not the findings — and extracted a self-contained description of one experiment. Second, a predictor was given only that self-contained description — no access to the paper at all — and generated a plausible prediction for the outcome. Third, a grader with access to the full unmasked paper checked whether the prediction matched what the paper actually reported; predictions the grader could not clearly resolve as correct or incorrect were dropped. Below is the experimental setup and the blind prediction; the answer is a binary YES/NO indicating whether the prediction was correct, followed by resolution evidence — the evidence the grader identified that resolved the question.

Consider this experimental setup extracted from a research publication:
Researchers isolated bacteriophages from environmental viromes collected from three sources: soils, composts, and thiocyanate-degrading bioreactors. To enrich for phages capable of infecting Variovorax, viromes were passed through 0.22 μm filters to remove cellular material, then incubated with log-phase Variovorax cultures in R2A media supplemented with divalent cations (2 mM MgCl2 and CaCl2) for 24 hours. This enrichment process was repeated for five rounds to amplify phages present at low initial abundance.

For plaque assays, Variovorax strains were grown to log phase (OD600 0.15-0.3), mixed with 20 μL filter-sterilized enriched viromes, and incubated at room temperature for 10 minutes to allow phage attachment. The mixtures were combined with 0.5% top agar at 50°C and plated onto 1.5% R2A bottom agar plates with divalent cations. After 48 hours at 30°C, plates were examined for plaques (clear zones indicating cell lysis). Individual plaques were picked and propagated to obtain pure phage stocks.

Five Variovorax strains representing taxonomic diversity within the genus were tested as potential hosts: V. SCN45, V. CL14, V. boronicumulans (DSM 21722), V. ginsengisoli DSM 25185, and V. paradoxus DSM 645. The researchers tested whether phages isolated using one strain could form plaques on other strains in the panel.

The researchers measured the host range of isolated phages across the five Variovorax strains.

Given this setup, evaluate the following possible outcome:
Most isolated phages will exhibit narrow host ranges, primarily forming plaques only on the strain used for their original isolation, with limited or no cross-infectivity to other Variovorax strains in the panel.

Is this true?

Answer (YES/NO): YES